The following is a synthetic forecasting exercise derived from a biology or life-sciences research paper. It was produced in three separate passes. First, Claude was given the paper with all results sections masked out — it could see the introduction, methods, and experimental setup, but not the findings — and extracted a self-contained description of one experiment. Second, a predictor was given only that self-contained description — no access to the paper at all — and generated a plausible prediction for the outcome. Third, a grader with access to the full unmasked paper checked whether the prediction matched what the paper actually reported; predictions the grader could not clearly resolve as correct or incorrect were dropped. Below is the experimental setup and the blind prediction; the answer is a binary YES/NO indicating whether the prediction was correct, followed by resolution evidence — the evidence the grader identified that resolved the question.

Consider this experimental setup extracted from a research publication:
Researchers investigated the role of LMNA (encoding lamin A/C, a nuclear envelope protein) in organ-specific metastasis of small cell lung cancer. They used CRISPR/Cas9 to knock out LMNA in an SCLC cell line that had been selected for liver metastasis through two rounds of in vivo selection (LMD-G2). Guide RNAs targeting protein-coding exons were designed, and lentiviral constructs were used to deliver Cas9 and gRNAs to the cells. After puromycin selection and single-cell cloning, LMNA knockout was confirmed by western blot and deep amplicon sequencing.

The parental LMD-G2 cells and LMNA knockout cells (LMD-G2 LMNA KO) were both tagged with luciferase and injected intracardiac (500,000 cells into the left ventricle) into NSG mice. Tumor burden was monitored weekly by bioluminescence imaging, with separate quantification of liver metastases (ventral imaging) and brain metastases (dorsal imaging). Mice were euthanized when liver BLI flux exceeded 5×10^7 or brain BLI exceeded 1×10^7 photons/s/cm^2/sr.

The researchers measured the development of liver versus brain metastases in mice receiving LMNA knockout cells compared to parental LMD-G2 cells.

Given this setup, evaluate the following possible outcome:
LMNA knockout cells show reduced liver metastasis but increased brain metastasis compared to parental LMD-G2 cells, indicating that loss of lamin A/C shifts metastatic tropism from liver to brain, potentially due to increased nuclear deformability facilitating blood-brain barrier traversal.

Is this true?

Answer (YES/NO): NO